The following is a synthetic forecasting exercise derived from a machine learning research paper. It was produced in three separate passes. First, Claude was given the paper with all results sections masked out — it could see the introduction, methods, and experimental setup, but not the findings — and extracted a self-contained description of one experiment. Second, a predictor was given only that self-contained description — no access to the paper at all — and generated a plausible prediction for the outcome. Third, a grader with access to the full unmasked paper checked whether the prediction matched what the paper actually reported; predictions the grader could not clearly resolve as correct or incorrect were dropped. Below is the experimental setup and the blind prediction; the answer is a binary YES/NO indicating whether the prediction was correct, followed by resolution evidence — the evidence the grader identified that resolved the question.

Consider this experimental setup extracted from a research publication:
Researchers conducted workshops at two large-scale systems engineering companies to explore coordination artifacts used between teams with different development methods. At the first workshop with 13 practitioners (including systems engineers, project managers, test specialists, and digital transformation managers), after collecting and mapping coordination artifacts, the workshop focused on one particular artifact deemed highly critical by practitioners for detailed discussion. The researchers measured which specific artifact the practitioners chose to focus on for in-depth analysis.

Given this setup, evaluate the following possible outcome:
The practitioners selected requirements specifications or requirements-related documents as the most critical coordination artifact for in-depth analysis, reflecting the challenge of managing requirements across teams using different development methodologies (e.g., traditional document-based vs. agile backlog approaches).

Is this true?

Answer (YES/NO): YES